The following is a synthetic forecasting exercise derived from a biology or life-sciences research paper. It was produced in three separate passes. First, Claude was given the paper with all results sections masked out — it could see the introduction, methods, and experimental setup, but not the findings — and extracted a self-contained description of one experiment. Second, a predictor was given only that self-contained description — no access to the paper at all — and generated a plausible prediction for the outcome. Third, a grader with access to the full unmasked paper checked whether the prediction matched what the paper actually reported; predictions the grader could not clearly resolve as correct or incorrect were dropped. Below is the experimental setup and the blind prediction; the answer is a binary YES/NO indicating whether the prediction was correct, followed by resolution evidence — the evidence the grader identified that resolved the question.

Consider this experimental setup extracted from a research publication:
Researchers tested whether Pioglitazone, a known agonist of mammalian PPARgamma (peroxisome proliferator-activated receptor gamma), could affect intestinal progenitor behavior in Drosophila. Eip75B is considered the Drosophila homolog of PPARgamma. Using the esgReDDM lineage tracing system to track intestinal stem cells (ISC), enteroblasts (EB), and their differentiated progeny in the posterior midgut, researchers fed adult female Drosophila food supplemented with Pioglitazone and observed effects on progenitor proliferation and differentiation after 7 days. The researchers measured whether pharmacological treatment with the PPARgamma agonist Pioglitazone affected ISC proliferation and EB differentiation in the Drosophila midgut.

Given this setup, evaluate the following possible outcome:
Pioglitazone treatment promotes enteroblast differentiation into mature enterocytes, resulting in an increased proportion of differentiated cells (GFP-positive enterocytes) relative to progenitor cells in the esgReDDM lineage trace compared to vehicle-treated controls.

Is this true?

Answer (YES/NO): NO